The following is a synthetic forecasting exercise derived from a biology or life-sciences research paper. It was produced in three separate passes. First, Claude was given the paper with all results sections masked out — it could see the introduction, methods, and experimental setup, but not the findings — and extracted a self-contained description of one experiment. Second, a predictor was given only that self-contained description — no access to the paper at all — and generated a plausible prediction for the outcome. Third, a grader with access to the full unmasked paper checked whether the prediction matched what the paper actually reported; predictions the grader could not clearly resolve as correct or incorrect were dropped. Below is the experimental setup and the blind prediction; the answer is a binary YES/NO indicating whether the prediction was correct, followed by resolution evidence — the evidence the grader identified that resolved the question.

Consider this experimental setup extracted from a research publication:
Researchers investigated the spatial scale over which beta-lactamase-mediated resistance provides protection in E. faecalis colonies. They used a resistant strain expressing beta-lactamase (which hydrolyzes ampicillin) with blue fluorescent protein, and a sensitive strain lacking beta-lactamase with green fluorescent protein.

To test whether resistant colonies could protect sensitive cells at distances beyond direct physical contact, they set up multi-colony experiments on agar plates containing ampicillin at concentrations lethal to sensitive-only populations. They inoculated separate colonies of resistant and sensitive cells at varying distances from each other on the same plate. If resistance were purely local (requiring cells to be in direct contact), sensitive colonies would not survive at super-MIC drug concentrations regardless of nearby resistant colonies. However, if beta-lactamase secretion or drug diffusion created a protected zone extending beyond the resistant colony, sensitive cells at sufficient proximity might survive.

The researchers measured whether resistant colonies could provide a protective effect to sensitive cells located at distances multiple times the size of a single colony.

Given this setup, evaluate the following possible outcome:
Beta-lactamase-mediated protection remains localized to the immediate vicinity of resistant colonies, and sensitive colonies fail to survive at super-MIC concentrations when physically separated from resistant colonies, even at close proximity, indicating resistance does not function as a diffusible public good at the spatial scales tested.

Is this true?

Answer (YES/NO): NO